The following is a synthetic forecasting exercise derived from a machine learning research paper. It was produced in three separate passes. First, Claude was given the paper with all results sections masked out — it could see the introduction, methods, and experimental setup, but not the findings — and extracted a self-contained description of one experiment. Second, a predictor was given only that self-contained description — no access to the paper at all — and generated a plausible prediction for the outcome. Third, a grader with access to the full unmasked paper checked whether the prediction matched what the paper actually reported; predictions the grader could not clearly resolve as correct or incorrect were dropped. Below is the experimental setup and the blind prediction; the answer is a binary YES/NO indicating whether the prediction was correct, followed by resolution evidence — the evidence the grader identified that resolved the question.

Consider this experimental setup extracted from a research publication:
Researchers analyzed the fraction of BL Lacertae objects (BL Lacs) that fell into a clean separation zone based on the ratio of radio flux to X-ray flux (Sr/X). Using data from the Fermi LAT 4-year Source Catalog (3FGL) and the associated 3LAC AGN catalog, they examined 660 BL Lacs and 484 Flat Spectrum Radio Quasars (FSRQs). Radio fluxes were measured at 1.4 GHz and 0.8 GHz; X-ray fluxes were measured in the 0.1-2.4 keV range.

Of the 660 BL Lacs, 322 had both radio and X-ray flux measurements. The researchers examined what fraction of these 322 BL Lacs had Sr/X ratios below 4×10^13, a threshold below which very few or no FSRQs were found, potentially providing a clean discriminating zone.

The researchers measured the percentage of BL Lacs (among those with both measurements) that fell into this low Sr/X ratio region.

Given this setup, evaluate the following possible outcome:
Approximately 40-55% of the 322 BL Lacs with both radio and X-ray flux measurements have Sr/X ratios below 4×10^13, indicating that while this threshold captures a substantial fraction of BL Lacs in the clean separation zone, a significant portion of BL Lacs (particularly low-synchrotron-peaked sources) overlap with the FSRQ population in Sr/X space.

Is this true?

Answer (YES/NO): NO